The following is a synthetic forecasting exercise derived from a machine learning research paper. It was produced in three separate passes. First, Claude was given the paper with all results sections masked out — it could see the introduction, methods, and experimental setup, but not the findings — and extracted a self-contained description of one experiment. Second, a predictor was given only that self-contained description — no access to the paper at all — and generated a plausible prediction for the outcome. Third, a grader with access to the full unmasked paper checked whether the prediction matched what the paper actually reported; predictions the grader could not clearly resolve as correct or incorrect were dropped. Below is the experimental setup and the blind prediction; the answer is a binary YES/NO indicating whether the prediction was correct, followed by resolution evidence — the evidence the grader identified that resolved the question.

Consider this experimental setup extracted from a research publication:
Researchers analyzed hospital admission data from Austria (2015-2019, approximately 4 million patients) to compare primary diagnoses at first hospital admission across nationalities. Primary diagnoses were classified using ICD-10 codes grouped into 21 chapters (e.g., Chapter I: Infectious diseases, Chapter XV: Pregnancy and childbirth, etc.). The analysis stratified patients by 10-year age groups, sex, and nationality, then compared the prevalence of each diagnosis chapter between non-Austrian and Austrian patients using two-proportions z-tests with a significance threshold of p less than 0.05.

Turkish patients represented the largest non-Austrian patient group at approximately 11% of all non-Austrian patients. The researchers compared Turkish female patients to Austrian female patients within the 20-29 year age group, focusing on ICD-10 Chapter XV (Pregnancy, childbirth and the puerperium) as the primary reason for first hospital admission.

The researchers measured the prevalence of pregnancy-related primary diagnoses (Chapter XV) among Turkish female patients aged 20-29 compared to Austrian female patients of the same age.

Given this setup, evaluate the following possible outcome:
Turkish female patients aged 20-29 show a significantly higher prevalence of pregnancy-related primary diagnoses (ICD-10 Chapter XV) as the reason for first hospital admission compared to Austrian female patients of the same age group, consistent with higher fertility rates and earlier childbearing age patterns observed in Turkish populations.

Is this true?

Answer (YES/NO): YES